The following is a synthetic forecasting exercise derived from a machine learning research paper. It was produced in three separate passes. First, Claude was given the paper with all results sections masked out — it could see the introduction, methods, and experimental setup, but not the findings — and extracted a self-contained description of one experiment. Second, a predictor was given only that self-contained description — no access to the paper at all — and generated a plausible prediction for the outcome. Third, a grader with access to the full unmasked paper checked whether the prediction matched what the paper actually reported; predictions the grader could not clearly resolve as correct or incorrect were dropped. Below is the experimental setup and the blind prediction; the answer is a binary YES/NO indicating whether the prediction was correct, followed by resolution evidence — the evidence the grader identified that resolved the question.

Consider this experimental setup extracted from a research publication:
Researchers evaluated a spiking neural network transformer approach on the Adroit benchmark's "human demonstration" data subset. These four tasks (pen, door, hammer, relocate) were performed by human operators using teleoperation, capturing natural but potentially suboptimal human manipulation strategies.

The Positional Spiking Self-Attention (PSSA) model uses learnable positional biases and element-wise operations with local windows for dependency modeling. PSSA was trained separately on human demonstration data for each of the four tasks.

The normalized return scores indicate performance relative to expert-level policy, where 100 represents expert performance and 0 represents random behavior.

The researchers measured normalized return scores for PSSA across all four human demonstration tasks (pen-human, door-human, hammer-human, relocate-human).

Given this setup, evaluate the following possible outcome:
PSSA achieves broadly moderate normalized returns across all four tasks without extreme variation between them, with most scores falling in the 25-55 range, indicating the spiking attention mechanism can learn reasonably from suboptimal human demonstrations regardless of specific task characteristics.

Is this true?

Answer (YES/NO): NO